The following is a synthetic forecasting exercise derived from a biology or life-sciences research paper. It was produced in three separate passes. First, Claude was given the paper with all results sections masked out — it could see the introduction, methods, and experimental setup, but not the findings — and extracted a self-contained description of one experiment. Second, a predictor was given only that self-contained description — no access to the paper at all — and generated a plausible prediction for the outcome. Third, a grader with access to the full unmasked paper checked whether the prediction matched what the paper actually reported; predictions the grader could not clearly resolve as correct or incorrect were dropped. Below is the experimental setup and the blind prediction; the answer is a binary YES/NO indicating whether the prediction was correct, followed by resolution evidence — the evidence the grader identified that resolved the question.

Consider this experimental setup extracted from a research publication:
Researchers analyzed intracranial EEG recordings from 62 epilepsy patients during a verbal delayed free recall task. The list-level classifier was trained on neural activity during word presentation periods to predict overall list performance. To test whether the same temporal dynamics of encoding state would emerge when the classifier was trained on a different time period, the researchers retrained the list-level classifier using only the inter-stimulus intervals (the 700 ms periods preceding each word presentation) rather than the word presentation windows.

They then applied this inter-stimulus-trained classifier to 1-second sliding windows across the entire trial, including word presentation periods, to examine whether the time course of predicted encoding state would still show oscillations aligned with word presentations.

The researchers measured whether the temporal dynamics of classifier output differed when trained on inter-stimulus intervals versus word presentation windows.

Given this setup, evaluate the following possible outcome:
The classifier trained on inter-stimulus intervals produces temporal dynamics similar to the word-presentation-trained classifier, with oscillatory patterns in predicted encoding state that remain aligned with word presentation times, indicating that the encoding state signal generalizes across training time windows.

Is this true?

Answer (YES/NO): YES